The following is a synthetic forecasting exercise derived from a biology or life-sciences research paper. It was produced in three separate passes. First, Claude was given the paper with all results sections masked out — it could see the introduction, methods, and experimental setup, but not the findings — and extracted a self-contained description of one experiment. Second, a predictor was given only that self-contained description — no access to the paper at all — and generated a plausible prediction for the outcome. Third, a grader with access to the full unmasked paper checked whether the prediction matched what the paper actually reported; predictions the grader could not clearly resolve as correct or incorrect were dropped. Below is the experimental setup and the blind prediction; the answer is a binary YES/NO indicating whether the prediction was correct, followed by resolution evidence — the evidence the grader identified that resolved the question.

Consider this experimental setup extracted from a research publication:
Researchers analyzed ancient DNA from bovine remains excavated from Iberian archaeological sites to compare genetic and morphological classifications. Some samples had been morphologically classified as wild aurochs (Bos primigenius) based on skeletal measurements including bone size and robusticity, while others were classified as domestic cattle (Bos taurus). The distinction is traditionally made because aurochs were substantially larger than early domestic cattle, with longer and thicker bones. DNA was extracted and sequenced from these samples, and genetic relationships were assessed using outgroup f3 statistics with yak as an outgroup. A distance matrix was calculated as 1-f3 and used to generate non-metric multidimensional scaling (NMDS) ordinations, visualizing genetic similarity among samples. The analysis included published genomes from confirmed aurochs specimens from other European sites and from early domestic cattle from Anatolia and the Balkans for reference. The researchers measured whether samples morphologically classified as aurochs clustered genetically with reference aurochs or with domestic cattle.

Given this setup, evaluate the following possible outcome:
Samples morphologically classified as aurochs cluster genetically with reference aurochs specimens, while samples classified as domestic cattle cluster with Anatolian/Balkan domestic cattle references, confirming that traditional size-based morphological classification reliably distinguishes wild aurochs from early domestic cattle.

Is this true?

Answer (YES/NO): NO